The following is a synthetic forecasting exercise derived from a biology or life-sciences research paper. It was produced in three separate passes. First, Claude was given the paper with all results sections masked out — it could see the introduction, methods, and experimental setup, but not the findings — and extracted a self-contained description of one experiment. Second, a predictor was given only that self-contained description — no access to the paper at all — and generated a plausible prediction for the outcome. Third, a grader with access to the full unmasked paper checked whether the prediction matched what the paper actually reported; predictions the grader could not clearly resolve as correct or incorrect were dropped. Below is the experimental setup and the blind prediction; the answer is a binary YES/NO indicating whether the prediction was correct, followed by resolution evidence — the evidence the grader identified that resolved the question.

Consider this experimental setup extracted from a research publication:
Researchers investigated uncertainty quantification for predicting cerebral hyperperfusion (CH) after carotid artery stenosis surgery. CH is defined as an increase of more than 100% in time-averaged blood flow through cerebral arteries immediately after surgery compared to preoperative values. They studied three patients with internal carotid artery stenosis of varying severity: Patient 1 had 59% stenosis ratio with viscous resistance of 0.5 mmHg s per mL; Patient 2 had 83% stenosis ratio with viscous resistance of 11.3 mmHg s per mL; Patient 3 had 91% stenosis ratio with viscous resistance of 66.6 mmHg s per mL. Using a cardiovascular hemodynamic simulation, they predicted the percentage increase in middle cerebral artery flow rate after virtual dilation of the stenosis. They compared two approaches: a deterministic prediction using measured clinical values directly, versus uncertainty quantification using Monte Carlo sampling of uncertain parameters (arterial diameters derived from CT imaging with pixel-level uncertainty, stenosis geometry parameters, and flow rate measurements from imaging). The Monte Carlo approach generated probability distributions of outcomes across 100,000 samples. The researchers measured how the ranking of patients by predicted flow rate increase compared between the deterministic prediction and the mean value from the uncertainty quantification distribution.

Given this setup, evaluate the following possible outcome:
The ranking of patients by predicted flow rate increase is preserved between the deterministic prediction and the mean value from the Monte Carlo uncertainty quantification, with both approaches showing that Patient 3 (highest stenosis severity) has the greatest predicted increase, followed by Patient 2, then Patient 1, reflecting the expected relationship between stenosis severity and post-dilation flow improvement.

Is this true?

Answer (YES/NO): NO